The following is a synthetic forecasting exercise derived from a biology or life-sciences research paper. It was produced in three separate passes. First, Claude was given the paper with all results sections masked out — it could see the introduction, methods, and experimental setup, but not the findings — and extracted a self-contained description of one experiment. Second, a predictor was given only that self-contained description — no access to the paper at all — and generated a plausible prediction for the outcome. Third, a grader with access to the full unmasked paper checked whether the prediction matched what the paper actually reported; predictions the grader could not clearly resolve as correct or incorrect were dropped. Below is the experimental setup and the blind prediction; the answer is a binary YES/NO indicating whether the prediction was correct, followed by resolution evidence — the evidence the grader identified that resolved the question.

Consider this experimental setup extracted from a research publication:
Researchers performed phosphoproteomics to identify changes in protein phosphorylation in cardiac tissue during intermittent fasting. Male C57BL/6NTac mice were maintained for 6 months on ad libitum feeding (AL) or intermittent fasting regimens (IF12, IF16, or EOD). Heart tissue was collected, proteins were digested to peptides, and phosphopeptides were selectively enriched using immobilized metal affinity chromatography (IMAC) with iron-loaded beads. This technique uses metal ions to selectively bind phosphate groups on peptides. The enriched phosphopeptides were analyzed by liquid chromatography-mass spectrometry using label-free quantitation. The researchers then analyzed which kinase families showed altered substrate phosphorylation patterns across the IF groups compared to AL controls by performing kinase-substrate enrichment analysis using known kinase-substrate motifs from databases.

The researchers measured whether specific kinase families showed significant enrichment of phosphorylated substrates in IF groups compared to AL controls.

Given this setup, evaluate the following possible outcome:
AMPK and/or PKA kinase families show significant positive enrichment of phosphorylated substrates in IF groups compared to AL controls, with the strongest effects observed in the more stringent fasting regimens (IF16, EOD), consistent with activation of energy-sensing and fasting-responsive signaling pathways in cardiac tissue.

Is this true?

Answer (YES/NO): YES